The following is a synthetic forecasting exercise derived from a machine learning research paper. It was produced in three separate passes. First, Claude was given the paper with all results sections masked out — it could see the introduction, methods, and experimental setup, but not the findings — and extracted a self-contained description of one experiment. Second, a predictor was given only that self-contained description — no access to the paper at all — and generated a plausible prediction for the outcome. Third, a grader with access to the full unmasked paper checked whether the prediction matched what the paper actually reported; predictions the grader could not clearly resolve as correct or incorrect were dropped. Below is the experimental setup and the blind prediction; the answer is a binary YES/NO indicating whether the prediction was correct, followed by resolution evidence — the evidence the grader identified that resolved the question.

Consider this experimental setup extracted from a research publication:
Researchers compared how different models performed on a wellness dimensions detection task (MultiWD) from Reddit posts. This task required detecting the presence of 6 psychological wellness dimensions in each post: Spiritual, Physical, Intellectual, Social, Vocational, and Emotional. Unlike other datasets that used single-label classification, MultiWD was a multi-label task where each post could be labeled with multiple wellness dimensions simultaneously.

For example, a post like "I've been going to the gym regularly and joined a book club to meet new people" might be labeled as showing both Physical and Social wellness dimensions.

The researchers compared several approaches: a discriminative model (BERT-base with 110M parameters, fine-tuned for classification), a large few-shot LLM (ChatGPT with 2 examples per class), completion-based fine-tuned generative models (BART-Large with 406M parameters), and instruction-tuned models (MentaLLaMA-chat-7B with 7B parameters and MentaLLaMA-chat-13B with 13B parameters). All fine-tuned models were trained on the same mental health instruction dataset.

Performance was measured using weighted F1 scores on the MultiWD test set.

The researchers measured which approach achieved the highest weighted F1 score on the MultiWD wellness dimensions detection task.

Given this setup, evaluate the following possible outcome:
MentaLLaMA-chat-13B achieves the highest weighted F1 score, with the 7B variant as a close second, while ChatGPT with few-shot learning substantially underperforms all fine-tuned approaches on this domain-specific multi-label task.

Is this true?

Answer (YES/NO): NO